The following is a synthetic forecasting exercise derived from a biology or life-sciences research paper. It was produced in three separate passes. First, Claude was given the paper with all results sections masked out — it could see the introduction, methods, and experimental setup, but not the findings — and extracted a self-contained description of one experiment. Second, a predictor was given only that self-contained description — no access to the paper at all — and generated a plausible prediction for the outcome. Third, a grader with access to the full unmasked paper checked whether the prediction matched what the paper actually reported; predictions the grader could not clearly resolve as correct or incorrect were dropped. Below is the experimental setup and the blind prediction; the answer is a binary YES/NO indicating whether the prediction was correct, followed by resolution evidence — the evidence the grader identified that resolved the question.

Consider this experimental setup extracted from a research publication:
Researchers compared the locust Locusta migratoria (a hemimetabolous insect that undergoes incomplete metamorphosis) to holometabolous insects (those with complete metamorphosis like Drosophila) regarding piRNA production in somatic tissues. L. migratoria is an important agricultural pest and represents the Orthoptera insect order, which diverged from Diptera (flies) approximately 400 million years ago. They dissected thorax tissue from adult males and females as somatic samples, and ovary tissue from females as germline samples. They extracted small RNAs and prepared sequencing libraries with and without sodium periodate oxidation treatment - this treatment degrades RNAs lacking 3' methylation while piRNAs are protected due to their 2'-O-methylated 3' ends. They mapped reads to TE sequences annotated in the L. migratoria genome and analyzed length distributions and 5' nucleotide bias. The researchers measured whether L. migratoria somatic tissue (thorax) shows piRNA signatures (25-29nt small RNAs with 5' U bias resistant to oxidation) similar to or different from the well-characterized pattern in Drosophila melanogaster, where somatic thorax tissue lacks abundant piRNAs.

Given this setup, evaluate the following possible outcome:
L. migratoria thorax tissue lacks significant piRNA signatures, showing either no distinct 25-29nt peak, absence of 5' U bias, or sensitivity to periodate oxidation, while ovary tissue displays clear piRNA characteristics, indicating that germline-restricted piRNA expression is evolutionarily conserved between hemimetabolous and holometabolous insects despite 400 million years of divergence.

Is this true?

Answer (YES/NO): NO